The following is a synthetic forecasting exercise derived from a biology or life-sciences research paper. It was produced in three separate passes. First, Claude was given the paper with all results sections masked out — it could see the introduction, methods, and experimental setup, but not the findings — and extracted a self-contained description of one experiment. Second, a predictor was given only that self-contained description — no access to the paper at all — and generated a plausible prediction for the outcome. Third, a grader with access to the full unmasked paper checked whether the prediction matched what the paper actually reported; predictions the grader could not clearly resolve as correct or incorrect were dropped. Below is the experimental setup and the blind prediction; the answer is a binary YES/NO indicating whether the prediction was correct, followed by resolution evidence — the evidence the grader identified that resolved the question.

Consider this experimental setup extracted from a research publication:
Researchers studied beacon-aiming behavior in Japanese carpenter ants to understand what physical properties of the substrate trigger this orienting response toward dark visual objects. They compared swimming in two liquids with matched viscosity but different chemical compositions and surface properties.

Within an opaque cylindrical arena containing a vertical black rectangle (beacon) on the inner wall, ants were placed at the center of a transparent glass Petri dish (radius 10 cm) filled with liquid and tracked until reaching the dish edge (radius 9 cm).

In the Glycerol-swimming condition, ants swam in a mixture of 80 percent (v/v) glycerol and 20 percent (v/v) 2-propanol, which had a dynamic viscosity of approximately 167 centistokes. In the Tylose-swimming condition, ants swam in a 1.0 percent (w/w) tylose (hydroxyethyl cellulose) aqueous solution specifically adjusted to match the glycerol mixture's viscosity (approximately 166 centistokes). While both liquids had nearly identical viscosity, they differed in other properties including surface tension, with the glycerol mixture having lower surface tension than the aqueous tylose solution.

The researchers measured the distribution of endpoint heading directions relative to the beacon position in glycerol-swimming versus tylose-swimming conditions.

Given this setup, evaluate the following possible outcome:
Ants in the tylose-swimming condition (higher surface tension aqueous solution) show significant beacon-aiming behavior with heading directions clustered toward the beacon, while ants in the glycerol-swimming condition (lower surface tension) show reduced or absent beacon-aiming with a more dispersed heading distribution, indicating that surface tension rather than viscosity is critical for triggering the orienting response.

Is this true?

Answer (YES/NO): NO